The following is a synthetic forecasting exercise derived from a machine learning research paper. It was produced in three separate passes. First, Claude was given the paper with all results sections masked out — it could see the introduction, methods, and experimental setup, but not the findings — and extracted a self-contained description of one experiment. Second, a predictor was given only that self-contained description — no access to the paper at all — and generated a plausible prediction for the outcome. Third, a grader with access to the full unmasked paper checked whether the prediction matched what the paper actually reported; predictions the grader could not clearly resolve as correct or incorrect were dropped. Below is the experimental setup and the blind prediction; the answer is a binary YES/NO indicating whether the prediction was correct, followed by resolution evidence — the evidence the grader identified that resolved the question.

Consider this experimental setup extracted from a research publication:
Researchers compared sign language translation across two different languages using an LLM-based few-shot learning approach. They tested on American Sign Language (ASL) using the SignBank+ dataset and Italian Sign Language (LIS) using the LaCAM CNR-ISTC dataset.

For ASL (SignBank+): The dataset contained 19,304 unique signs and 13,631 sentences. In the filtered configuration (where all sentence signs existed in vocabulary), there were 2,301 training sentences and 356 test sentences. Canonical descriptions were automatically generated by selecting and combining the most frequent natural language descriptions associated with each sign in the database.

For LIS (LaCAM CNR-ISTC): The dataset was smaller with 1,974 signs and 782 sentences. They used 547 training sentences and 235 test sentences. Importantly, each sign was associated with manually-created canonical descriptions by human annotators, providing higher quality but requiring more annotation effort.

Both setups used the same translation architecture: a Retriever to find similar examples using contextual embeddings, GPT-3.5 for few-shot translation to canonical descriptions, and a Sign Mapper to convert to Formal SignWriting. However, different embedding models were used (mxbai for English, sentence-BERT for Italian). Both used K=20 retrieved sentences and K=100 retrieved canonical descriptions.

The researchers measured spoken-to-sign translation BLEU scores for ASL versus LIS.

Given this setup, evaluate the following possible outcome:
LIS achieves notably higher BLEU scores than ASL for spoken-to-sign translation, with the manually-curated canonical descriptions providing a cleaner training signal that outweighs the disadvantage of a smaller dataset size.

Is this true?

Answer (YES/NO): YES